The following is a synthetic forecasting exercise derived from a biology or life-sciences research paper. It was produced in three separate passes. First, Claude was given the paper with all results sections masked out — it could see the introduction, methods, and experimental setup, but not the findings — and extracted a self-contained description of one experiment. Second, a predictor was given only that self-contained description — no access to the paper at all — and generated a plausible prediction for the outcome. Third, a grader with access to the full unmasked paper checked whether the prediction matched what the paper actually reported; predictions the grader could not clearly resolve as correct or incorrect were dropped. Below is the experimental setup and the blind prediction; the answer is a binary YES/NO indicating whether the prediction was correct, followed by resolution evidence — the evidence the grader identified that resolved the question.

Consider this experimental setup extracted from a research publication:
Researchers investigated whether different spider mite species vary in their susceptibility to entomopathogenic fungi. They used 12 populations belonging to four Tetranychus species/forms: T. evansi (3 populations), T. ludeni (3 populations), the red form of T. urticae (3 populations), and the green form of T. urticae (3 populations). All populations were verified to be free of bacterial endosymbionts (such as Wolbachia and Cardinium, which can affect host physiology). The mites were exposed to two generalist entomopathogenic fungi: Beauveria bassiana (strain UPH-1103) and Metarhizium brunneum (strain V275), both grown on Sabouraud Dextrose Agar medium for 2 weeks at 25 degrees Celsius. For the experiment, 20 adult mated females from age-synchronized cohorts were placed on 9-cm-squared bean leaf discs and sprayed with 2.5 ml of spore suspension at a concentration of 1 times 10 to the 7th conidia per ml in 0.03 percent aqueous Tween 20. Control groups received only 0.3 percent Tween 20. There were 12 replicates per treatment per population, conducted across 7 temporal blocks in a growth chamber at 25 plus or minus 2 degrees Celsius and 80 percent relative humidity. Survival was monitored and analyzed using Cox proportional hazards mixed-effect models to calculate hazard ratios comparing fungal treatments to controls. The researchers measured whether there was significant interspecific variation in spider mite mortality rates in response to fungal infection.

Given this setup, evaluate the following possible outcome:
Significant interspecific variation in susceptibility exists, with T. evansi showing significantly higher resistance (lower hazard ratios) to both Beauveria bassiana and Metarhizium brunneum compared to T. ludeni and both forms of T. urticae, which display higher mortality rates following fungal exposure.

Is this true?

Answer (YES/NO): NO